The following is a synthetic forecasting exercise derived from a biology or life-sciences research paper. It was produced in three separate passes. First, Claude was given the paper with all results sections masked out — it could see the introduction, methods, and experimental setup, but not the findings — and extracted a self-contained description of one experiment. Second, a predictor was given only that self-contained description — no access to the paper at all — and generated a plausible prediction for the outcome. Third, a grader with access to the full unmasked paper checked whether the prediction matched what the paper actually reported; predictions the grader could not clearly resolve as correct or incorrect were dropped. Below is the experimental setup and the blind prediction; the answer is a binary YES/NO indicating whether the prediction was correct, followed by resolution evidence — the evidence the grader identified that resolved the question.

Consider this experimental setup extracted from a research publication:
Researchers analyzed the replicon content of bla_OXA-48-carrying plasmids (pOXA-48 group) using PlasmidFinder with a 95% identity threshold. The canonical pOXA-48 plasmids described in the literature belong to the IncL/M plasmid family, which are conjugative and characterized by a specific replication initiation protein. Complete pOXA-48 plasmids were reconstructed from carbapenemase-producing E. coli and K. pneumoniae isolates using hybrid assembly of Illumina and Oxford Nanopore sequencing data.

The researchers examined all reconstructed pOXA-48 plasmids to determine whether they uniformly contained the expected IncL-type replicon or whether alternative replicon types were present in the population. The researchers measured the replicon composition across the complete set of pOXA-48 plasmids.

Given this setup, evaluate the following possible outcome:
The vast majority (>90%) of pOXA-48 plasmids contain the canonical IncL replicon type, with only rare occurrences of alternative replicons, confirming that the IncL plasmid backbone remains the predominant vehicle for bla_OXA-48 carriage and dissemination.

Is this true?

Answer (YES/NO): YES